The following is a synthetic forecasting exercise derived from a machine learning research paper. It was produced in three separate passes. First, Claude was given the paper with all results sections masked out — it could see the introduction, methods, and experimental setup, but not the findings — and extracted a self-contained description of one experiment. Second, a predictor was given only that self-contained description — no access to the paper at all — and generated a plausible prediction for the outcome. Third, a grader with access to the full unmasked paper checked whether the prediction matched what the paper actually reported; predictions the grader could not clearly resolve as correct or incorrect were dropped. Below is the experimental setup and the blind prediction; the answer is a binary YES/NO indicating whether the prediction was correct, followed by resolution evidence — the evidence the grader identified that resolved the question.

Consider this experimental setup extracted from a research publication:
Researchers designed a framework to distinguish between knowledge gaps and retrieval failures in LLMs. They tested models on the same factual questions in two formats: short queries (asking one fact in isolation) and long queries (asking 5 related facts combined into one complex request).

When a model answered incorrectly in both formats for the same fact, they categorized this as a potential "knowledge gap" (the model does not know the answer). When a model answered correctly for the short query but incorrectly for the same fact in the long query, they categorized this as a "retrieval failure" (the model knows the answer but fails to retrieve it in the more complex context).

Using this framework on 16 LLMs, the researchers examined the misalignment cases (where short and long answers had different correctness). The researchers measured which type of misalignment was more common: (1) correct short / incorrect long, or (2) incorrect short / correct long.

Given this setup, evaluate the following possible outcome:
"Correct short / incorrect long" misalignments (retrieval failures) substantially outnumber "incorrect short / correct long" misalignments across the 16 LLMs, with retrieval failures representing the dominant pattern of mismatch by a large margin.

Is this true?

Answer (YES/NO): YES